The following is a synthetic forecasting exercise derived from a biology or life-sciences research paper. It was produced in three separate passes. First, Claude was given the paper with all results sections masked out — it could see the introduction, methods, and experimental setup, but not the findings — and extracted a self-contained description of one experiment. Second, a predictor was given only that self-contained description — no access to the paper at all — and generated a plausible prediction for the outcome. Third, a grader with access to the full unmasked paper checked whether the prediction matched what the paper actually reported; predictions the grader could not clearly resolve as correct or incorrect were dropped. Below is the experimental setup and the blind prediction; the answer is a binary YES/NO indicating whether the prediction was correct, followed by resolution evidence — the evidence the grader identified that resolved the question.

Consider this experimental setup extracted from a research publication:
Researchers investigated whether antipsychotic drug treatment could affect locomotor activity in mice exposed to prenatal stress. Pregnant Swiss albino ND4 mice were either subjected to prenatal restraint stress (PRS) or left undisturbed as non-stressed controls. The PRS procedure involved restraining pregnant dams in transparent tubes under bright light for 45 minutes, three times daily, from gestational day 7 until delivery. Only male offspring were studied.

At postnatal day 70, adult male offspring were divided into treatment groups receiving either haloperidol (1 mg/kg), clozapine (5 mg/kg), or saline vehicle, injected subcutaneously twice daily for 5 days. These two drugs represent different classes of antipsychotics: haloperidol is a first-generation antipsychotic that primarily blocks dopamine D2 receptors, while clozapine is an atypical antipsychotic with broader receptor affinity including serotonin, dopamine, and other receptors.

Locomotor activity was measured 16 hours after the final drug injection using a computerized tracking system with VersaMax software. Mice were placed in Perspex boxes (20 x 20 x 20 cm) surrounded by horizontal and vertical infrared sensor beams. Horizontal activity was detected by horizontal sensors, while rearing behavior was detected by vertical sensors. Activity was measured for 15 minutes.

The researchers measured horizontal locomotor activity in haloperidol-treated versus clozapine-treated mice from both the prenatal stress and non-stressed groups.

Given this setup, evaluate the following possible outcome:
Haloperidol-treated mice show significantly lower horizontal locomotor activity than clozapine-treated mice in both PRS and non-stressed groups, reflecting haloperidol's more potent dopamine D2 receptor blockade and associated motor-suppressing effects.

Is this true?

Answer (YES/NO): NO